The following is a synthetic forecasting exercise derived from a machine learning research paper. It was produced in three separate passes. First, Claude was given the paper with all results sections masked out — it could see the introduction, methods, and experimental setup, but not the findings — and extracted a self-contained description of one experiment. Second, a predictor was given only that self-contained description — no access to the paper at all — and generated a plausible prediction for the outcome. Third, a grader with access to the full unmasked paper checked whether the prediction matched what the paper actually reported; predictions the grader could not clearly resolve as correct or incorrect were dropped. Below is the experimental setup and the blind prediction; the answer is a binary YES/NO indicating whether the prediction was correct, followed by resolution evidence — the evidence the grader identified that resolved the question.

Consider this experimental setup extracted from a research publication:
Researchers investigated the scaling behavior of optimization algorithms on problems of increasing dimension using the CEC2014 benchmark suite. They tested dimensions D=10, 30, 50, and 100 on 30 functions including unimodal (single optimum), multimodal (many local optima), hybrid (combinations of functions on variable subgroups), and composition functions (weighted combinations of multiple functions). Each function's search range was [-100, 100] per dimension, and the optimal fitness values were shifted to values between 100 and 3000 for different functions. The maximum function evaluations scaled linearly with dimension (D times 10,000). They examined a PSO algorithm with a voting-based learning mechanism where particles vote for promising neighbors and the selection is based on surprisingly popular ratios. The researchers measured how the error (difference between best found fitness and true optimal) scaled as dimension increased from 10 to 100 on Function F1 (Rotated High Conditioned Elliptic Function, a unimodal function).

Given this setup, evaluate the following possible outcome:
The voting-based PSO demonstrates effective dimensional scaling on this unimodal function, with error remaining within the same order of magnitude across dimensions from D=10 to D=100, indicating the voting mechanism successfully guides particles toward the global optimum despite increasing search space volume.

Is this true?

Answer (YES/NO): NO